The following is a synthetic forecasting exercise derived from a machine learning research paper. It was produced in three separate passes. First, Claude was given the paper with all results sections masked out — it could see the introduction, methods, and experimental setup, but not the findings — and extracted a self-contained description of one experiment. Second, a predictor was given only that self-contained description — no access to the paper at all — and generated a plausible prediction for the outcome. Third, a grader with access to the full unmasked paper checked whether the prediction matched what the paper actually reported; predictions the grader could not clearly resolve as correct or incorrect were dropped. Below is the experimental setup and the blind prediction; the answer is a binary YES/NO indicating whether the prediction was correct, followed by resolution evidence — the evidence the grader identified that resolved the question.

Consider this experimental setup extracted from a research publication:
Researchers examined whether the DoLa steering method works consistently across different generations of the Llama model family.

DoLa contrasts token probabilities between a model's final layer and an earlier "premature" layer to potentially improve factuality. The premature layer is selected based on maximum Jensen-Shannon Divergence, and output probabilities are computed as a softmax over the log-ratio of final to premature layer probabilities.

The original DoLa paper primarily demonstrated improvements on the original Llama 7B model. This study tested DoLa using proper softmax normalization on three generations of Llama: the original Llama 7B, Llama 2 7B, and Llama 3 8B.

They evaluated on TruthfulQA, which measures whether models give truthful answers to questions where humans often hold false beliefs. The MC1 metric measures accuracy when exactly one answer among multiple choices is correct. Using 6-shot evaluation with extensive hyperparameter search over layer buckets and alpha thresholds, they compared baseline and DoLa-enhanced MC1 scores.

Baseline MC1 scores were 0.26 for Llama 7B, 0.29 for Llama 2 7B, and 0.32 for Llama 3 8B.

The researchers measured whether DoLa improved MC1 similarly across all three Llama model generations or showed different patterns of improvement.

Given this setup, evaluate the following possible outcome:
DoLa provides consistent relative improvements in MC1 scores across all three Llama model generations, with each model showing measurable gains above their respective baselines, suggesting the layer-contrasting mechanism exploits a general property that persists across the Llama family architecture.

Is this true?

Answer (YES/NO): NO